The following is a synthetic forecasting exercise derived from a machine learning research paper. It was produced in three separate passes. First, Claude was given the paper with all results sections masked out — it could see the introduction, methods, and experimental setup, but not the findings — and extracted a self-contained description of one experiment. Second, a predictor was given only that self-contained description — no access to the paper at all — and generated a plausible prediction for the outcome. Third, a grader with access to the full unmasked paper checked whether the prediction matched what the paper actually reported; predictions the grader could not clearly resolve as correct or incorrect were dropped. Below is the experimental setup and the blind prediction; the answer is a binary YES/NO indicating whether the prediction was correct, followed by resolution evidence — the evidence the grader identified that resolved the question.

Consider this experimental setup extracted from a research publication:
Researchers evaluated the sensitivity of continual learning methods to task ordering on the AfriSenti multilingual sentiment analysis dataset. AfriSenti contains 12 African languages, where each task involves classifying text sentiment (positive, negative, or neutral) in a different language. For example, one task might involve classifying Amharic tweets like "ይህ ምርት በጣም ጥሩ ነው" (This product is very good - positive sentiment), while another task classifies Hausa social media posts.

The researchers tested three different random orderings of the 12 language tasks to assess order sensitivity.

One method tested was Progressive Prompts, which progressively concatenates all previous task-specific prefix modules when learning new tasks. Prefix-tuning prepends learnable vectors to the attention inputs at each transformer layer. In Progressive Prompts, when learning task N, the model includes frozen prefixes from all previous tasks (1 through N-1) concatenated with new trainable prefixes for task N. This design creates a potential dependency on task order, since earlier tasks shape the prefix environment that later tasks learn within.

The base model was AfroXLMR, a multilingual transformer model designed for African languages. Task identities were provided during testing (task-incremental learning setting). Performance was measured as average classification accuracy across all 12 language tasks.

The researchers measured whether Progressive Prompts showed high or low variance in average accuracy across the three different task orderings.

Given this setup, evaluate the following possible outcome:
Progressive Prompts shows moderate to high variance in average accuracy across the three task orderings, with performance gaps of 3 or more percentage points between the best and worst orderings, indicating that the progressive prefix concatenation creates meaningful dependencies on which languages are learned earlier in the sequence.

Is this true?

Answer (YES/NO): YES